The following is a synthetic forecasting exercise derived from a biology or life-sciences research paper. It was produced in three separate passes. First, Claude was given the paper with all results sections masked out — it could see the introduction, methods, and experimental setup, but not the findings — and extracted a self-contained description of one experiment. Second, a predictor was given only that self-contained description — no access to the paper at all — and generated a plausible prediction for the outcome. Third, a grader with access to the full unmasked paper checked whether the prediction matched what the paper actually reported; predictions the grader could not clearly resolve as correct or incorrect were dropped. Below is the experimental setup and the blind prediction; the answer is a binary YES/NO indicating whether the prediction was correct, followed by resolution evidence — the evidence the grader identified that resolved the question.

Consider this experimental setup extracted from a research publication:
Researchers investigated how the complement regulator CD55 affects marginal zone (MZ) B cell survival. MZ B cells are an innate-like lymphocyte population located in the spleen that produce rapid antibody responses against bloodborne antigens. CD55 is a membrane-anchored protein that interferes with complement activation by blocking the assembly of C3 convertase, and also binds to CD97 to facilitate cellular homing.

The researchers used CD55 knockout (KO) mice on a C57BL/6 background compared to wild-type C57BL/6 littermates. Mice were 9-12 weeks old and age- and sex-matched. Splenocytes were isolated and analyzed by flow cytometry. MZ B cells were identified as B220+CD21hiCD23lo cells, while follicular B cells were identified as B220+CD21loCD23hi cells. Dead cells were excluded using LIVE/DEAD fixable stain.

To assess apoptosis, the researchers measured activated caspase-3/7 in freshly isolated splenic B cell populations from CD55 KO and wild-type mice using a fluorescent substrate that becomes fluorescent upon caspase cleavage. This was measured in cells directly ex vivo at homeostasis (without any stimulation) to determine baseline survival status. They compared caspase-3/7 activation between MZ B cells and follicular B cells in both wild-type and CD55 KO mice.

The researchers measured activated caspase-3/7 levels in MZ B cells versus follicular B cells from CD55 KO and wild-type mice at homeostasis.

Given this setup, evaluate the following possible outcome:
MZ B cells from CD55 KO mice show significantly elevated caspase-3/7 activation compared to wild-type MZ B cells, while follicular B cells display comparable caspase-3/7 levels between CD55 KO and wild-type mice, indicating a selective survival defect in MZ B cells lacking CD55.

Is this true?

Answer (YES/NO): YES